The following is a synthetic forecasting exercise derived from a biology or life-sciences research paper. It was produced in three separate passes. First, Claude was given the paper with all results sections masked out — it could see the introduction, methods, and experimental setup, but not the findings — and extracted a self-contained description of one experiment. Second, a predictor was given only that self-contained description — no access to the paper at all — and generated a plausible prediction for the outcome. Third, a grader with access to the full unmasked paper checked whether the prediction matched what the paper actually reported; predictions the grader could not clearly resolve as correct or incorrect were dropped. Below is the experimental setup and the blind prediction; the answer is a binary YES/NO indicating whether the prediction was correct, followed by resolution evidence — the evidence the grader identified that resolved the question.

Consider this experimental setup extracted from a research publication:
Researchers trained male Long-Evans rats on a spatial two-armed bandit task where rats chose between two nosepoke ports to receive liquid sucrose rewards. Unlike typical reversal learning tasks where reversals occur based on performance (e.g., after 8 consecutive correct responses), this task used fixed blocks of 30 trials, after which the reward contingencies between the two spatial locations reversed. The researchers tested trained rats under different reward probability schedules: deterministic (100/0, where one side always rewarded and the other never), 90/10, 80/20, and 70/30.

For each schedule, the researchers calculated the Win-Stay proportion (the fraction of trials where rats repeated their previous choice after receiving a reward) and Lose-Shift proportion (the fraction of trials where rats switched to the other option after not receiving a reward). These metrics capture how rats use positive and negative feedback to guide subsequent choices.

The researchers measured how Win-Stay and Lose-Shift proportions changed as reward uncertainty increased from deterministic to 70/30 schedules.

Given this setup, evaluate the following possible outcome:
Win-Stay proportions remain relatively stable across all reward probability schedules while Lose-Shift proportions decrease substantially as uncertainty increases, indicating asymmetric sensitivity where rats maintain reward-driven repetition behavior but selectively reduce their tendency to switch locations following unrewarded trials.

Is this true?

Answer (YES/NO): NO